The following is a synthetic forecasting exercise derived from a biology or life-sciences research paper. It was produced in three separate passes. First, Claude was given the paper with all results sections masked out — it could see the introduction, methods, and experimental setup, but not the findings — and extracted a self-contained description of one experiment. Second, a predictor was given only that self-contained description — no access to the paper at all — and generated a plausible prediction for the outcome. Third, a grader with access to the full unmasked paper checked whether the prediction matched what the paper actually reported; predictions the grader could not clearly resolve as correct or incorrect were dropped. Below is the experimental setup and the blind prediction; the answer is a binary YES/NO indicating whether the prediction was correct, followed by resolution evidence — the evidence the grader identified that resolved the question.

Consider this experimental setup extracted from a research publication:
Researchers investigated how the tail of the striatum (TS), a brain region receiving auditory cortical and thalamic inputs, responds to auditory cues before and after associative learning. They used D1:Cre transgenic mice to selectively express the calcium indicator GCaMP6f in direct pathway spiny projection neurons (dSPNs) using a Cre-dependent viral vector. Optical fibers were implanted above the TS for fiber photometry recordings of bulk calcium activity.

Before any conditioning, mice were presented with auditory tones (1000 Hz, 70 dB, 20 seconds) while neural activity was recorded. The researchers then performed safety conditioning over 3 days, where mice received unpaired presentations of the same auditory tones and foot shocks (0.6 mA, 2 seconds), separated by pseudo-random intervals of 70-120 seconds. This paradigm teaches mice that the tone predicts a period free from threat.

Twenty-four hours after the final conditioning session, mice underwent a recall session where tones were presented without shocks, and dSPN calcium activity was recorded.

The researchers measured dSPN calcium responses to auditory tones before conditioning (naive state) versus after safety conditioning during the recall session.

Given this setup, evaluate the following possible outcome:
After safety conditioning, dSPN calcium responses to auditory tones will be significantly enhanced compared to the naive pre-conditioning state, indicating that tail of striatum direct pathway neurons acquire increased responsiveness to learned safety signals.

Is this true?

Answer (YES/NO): YES